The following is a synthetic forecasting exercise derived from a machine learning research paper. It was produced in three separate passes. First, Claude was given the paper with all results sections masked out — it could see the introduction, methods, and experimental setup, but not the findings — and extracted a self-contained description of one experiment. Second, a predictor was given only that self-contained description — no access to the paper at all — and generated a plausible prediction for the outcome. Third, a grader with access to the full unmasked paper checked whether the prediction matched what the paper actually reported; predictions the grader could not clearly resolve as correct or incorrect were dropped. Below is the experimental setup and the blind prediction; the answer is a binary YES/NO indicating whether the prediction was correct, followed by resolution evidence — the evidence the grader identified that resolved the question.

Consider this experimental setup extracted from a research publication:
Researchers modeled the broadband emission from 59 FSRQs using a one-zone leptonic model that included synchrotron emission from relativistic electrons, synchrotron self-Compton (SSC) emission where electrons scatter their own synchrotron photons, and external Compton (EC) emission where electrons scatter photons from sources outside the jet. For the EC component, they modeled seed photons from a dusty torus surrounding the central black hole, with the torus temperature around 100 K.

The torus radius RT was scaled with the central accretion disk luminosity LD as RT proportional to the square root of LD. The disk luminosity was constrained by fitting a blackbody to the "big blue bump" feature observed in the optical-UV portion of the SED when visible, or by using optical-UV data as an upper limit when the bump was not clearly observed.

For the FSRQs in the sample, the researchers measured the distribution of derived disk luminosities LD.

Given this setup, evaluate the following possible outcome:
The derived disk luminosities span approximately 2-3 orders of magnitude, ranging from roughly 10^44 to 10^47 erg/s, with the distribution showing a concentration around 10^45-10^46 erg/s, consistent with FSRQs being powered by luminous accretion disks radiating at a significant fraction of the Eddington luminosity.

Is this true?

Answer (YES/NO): NO